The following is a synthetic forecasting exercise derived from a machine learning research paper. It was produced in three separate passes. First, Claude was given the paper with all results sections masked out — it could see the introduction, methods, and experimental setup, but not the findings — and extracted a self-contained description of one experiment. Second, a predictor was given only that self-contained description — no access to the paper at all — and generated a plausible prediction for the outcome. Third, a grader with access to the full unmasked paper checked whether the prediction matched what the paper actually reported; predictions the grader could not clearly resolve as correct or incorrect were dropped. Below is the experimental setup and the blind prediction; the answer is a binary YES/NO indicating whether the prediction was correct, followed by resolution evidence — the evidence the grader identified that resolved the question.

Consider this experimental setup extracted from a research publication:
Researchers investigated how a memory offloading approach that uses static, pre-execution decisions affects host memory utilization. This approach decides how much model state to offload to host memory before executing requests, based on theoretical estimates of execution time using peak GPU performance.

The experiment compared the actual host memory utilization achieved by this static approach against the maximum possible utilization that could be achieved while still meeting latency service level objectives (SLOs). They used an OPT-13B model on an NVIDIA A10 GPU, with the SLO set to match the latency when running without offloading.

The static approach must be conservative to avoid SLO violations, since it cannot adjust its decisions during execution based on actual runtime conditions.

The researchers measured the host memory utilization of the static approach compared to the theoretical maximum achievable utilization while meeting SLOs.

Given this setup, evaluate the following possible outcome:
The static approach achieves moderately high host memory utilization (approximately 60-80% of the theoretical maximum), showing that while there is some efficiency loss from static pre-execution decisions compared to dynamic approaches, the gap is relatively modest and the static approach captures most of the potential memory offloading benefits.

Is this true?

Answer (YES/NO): NO